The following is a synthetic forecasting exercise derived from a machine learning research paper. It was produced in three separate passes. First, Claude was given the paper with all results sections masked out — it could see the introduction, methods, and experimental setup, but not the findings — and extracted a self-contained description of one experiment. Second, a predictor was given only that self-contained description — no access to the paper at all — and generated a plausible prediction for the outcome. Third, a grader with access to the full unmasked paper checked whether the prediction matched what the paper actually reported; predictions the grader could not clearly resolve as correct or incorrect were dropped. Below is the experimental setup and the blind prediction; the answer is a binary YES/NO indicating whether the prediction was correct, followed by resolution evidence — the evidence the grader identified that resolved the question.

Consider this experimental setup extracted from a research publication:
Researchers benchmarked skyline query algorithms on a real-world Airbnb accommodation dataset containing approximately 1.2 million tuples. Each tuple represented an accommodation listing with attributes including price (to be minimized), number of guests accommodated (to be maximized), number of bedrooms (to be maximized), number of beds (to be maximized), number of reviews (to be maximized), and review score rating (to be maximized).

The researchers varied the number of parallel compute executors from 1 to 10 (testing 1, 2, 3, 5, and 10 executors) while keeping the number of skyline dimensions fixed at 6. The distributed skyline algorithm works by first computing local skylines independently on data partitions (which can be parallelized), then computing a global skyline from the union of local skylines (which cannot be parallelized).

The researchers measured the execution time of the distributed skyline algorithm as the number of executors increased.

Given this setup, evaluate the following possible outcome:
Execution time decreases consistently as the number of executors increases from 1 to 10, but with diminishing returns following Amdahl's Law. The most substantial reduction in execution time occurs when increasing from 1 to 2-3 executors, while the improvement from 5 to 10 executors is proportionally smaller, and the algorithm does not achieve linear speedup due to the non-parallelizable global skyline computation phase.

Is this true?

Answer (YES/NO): NO